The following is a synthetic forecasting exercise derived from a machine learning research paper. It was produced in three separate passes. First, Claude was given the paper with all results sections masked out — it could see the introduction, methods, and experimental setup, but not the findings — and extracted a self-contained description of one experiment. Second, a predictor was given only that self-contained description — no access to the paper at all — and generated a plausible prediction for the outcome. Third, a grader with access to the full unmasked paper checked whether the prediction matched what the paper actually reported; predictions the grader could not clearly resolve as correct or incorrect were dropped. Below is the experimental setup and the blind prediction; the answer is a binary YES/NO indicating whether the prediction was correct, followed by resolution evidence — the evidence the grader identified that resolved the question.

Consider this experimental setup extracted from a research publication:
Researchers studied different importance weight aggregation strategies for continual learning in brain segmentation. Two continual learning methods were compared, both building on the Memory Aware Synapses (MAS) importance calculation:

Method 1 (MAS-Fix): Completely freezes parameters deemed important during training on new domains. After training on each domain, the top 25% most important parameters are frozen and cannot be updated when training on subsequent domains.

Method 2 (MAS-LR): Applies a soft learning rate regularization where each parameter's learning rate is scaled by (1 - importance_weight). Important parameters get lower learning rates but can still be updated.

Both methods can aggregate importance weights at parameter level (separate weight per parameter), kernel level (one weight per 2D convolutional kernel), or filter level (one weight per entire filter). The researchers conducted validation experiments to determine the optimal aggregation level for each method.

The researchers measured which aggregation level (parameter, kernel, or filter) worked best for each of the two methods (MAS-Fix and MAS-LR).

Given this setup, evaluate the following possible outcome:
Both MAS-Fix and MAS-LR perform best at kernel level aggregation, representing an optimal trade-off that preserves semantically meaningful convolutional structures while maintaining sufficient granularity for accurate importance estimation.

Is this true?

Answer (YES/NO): NO